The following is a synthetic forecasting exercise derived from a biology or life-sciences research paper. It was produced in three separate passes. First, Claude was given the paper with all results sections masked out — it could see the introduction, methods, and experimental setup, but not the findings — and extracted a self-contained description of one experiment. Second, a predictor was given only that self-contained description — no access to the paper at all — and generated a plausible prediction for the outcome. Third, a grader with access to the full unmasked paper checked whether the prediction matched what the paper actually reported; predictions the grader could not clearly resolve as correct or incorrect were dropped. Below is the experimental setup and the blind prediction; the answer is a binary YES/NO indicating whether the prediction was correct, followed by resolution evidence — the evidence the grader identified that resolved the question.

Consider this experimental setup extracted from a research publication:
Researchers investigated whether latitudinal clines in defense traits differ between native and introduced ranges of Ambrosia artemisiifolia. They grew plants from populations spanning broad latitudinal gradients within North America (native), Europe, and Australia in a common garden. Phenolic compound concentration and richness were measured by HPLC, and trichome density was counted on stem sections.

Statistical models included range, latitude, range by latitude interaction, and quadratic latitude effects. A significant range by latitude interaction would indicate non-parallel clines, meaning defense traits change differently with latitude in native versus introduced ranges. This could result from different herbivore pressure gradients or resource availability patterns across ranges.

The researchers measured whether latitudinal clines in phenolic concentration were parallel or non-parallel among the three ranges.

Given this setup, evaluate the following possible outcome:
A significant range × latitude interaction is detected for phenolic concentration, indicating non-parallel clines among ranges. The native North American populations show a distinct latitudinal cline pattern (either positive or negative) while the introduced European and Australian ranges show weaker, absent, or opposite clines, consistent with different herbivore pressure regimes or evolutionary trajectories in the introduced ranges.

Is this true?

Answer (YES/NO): NO